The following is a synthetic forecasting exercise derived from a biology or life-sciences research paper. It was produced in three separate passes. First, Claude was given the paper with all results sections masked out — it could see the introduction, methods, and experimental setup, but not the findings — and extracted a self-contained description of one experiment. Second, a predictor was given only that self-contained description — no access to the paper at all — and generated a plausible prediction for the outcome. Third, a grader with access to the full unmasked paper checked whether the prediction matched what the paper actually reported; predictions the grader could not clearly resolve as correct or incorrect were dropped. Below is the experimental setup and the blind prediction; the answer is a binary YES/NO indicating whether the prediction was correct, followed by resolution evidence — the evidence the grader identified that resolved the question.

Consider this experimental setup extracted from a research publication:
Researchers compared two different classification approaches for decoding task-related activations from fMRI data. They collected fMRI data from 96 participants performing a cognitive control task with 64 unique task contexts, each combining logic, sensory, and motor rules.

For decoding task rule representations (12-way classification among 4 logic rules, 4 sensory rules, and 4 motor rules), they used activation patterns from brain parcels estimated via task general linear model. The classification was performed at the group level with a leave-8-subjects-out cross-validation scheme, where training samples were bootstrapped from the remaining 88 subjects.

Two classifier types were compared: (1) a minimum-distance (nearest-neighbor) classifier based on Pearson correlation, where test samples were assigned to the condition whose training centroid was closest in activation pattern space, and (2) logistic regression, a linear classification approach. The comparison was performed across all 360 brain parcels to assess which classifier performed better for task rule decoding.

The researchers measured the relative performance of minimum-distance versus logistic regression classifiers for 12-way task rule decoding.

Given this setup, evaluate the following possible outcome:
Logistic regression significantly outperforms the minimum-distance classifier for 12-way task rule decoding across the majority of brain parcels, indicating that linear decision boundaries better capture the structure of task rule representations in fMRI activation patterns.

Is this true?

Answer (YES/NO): NO